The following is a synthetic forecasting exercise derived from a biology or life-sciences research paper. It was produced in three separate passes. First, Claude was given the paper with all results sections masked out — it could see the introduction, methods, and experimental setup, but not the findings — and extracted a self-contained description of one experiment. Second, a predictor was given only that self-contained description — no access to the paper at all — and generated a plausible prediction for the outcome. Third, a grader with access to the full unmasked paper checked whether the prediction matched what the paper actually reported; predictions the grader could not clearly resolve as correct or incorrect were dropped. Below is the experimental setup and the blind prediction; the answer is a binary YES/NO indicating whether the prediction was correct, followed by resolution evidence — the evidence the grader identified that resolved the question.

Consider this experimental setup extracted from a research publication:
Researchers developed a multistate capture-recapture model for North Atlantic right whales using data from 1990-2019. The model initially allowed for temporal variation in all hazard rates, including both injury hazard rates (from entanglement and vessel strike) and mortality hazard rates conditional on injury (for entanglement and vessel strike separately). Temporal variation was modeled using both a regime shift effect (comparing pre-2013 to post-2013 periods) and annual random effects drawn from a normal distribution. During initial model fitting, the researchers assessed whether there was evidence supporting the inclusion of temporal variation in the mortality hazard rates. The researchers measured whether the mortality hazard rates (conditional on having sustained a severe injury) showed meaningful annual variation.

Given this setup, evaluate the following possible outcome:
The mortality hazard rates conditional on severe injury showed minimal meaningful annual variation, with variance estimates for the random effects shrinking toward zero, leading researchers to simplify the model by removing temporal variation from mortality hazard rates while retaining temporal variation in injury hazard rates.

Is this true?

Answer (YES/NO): YES